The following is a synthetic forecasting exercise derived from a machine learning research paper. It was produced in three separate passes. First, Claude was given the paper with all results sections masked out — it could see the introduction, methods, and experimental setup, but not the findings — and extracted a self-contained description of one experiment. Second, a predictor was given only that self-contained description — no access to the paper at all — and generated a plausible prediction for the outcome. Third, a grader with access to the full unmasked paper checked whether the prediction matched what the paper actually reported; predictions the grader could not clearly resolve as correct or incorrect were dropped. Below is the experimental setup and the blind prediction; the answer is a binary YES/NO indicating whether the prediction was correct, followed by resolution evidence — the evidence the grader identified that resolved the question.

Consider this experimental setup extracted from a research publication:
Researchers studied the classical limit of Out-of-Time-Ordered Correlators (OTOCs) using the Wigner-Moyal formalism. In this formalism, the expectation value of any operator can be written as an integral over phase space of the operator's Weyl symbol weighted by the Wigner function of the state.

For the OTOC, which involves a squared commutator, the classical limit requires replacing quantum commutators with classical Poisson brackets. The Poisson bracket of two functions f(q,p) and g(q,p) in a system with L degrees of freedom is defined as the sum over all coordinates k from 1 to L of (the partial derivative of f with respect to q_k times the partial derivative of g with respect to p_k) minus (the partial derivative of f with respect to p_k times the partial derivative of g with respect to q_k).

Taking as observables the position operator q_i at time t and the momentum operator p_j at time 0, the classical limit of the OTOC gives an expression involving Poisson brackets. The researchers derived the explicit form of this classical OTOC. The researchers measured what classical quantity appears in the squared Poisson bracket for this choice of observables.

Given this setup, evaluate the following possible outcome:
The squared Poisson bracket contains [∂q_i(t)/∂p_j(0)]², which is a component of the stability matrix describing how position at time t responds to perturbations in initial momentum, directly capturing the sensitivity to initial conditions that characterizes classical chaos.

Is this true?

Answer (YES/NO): NO